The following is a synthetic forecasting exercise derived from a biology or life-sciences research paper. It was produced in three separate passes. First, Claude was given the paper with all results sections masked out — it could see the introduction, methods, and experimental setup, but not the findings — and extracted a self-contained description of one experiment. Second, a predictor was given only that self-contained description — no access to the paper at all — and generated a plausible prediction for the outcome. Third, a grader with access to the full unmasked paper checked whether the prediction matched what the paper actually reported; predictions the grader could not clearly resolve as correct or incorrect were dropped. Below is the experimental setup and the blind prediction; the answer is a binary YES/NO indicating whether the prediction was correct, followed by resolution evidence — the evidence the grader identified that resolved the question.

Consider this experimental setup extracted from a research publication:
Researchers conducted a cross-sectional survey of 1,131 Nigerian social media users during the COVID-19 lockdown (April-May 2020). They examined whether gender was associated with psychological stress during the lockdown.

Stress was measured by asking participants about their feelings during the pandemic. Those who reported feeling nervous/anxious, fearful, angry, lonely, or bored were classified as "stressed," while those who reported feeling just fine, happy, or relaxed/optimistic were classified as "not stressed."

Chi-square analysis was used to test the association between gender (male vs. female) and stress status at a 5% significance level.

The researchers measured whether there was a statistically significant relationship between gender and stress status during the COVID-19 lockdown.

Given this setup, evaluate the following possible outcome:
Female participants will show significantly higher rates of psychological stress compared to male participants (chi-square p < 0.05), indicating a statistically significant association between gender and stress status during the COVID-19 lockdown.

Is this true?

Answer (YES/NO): NO